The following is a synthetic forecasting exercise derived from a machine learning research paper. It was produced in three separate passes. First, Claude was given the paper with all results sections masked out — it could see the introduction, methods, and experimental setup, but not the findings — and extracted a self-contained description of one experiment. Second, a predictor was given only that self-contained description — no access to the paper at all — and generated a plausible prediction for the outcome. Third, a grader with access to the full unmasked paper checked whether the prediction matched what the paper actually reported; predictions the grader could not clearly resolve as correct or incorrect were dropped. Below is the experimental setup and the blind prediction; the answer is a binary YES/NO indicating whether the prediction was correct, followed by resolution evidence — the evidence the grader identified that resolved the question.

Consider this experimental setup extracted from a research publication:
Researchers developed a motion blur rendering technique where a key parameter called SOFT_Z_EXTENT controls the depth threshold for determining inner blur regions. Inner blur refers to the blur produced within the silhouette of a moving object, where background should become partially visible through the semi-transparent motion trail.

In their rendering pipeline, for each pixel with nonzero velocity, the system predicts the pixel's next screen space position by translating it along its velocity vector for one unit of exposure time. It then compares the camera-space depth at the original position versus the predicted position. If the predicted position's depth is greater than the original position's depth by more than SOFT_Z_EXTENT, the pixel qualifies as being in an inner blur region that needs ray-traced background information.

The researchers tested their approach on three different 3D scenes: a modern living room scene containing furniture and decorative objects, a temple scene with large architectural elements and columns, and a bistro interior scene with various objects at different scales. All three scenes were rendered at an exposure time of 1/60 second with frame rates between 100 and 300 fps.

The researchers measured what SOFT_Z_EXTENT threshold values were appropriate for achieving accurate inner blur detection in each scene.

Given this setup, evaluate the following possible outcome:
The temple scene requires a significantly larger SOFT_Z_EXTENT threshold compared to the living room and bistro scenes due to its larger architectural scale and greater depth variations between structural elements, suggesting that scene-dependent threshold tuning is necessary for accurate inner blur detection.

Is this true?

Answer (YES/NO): NO